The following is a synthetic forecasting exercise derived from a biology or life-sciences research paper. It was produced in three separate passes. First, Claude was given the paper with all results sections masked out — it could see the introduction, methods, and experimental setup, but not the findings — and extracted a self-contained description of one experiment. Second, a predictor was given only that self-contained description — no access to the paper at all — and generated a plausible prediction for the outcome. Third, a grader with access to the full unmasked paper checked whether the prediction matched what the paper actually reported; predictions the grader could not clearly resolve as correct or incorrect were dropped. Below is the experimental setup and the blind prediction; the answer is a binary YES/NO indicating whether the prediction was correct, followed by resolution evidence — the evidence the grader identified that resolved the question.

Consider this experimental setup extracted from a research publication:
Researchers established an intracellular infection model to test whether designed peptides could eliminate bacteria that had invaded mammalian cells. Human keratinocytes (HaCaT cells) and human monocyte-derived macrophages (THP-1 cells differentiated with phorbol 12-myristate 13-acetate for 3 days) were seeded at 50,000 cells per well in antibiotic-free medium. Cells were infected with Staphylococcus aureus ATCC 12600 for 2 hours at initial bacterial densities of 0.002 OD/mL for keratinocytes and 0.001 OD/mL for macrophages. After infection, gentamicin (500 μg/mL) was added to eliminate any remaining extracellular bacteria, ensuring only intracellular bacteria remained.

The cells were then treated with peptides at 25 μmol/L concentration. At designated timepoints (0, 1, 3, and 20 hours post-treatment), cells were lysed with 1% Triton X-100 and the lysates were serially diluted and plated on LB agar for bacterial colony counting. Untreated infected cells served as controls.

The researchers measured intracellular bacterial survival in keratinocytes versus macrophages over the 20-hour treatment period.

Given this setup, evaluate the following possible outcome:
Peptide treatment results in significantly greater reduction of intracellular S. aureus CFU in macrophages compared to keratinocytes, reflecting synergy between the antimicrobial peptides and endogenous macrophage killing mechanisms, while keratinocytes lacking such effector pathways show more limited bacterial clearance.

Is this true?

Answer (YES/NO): YES